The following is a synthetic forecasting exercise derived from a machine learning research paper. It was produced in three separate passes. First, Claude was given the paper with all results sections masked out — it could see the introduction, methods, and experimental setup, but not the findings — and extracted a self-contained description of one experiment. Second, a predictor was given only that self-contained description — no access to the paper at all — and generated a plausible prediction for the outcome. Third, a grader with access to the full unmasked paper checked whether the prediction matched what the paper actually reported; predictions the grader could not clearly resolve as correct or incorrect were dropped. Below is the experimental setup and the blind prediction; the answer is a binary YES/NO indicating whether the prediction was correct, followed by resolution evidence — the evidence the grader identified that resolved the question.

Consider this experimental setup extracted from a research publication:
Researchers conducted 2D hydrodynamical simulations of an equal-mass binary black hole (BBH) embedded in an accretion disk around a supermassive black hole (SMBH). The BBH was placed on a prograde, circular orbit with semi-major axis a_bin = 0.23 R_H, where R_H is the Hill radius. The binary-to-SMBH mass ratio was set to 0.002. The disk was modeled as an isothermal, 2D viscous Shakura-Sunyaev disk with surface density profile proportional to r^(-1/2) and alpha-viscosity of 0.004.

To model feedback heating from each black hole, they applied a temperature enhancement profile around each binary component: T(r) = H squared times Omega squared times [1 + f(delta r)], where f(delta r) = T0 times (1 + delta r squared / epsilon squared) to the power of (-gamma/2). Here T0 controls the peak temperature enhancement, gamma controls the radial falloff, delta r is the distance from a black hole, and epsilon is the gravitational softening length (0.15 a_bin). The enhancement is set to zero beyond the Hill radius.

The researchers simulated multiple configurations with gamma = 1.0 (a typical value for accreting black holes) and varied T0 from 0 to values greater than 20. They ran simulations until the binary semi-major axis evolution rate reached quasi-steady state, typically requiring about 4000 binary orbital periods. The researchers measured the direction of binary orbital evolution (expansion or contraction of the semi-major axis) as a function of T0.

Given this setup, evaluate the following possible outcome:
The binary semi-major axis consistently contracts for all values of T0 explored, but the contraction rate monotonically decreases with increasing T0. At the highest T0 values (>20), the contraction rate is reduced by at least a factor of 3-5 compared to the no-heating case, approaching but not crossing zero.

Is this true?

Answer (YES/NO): NO